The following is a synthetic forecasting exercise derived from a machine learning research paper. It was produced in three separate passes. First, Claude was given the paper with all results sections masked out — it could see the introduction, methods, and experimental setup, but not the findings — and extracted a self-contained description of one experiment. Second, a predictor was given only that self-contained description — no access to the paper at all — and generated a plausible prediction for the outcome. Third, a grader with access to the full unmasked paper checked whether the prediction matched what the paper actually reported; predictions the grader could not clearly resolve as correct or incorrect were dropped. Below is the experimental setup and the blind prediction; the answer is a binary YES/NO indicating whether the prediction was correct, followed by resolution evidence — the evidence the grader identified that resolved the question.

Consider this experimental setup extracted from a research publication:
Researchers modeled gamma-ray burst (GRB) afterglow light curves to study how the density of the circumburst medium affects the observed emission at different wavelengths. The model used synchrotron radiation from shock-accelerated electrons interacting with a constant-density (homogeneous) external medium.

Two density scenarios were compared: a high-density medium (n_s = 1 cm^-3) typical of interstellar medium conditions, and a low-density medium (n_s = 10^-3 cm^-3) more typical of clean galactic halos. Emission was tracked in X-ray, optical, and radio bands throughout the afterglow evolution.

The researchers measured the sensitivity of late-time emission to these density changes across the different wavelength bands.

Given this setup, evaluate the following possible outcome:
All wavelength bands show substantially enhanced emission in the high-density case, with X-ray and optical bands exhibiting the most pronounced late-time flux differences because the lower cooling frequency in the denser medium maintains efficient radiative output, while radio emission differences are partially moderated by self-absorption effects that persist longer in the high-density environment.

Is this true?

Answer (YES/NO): YES